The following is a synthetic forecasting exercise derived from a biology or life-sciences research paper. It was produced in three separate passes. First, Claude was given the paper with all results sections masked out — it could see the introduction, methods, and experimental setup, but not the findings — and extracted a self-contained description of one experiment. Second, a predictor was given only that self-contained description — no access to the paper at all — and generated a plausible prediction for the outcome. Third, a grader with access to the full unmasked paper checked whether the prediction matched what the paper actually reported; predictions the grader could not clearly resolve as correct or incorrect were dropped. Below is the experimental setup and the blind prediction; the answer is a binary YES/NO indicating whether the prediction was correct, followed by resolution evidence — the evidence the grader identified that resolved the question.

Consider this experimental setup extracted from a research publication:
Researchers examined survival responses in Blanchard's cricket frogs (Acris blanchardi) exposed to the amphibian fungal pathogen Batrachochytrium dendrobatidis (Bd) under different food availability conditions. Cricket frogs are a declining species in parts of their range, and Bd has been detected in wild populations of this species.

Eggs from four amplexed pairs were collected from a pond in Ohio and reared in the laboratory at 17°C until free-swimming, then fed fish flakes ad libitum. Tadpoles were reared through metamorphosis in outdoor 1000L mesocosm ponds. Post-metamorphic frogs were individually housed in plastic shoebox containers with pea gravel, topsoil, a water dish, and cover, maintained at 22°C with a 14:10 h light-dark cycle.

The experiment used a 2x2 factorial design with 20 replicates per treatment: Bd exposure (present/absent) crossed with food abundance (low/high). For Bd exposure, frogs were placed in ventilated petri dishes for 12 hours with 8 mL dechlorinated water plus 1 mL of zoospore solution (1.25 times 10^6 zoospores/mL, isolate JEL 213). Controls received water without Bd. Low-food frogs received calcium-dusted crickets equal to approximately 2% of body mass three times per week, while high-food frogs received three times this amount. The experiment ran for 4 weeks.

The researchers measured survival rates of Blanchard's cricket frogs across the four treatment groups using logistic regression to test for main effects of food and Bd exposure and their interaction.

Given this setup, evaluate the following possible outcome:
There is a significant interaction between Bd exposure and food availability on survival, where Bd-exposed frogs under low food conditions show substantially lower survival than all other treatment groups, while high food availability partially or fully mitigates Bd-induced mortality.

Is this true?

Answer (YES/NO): NO